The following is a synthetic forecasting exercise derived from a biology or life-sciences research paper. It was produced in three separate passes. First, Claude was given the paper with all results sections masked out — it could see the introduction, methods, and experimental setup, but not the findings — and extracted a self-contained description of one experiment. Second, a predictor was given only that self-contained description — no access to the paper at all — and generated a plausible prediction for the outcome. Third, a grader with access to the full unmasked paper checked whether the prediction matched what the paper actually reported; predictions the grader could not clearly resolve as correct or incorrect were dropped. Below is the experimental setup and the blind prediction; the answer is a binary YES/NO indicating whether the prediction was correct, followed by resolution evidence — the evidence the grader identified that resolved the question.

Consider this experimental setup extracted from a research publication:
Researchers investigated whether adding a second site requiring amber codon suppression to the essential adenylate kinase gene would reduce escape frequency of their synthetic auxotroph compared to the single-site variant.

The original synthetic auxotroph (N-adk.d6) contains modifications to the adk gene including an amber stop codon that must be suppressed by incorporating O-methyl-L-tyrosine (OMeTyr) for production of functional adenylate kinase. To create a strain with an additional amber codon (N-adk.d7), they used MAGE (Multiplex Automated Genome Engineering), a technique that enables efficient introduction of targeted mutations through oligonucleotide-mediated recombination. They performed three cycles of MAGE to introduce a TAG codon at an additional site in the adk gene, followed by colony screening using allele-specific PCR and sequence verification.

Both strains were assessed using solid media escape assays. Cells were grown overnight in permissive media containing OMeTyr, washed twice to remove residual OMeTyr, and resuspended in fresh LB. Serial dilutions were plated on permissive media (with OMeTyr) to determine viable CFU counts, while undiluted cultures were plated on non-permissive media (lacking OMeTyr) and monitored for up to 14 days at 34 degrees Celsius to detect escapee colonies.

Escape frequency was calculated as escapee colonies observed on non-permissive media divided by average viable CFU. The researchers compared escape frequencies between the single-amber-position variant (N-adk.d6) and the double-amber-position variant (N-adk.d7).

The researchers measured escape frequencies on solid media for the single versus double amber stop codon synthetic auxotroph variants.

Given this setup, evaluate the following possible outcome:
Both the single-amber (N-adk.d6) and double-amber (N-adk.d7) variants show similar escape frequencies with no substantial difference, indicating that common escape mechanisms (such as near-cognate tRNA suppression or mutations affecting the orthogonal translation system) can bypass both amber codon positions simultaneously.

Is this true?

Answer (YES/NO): NO